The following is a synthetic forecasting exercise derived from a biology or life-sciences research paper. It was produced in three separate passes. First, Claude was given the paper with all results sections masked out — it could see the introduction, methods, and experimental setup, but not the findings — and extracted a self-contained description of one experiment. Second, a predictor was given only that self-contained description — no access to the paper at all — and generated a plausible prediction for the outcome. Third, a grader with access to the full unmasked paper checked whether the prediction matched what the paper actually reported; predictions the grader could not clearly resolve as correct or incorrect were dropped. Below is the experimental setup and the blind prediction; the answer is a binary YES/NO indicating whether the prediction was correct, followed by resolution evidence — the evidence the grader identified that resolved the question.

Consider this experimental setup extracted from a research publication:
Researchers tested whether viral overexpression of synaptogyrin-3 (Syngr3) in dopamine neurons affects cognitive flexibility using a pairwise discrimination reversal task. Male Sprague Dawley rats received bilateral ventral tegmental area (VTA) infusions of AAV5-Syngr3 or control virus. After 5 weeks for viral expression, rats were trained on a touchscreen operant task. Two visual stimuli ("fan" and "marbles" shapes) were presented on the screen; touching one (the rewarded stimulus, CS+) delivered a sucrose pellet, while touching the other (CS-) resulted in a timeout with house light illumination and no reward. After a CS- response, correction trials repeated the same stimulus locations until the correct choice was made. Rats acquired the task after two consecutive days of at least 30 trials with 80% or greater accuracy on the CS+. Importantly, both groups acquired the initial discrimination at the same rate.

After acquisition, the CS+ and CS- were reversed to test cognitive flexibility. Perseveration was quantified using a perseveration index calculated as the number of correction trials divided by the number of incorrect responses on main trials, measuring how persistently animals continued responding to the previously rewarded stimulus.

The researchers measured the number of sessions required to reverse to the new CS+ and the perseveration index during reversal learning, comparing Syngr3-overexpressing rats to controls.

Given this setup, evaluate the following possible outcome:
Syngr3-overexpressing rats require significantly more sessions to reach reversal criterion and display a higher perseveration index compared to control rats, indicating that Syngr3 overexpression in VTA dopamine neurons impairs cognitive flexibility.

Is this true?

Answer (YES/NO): NO